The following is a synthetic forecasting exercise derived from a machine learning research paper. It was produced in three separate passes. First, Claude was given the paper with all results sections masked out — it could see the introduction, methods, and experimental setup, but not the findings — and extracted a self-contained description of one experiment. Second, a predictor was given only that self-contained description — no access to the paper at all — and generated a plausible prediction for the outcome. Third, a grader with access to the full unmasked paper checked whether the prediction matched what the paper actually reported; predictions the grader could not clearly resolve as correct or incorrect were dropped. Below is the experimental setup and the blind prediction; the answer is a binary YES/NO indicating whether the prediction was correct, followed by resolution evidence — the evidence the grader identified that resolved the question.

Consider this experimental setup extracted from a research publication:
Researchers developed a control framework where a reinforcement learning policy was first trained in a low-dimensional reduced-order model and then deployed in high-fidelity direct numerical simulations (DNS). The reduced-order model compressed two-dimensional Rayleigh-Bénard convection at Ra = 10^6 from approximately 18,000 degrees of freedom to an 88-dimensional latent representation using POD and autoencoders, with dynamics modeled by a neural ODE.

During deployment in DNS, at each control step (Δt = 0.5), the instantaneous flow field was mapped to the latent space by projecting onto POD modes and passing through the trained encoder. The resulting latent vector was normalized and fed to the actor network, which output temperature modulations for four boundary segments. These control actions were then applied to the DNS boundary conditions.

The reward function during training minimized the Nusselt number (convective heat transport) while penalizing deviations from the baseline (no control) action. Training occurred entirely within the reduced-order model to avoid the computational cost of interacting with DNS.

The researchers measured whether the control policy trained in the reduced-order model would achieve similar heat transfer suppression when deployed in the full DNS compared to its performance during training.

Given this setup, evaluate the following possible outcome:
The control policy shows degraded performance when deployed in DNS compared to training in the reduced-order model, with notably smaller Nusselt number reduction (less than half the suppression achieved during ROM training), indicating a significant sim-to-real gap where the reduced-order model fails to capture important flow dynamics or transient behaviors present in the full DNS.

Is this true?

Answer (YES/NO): NO